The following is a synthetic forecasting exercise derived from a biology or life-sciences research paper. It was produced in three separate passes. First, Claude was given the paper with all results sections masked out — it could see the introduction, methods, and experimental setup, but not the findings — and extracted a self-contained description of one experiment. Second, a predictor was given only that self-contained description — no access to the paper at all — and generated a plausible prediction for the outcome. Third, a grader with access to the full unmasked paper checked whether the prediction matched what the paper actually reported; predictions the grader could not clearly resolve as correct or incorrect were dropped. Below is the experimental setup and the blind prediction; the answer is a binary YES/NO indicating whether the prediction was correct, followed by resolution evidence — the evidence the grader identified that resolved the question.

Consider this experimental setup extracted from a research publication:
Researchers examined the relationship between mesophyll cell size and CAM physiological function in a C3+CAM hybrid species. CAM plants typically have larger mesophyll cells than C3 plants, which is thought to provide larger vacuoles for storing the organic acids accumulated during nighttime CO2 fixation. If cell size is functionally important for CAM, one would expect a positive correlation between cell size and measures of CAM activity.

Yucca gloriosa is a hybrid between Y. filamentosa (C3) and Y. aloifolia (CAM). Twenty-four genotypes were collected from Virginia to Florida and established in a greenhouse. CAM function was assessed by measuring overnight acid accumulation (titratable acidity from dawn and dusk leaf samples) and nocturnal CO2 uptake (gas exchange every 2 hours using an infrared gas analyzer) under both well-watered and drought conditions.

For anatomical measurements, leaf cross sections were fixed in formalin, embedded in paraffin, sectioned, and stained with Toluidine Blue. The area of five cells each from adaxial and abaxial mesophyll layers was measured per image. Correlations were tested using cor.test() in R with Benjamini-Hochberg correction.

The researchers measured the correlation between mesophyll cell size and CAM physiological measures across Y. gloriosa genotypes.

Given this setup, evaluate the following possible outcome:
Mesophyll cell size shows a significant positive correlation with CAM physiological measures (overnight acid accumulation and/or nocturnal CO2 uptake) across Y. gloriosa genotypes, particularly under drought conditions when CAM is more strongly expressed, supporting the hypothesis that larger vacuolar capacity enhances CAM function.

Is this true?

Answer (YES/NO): NO